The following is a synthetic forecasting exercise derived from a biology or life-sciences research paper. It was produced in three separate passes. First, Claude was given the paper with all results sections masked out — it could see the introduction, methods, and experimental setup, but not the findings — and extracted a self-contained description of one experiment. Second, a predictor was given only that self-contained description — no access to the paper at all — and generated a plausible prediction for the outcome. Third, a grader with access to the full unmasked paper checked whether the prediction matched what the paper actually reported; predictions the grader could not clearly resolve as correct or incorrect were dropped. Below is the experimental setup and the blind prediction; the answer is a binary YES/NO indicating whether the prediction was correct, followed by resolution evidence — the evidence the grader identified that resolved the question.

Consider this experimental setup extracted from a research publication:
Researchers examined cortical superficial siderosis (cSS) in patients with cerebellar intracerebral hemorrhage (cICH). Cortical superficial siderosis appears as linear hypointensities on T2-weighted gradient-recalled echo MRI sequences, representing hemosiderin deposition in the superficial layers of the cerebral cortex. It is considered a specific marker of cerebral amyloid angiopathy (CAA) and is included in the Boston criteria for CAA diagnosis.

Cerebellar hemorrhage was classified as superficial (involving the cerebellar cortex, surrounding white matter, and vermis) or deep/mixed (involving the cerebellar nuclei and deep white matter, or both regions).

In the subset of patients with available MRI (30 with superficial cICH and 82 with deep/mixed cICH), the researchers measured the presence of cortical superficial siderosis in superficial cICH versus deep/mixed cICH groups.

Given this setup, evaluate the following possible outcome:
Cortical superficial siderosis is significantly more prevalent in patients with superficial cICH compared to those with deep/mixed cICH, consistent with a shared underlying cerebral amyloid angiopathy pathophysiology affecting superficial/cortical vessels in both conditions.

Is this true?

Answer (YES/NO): NO